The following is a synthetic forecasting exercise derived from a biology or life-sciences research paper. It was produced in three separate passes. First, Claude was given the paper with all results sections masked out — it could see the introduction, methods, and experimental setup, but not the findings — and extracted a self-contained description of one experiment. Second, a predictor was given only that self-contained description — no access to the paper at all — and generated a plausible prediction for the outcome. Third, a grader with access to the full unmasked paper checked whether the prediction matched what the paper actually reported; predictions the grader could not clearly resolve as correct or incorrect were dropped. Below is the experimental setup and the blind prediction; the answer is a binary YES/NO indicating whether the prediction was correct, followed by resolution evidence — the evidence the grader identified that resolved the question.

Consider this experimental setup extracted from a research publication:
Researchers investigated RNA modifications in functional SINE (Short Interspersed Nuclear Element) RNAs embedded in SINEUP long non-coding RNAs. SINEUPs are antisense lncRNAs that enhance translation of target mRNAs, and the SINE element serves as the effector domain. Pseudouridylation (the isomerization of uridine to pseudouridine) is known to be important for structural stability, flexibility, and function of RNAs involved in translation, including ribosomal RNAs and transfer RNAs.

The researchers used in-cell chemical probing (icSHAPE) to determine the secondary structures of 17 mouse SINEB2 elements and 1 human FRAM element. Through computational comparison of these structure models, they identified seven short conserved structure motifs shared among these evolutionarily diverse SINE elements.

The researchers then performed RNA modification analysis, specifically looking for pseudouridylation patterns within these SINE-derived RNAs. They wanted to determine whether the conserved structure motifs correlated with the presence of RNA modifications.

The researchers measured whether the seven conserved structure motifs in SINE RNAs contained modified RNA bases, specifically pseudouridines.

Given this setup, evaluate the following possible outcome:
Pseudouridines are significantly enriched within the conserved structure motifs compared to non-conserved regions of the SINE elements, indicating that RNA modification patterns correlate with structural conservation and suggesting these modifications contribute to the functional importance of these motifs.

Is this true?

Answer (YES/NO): NO